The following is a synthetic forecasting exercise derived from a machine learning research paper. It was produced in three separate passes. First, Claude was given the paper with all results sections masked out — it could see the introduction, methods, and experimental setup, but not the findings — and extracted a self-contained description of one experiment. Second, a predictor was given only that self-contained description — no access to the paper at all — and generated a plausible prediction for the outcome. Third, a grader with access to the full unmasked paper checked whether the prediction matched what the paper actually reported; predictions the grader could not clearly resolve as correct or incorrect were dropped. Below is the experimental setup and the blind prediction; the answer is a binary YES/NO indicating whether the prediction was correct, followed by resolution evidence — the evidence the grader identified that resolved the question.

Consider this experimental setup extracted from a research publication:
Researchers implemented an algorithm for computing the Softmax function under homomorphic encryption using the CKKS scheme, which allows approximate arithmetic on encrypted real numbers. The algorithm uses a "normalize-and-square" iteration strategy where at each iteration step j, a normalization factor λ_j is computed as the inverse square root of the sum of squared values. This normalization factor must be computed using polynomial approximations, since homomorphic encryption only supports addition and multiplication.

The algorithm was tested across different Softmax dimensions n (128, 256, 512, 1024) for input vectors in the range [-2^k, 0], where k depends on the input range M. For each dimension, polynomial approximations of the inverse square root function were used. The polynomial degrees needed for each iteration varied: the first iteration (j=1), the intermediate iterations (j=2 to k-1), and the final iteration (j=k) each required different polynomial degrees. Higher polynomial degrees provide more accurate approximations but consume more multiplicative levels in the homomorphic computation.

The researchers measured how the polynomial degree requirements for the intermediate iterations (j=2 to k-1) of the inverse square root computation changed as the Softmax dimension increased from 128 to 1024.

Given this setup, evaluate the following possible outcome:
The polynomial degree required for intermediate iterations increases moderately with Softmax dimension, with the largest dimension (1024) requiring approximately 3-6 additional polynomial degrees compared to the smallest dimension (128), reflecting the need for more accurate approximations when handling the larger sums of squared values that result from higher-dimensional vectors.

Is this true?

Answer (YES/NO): NO